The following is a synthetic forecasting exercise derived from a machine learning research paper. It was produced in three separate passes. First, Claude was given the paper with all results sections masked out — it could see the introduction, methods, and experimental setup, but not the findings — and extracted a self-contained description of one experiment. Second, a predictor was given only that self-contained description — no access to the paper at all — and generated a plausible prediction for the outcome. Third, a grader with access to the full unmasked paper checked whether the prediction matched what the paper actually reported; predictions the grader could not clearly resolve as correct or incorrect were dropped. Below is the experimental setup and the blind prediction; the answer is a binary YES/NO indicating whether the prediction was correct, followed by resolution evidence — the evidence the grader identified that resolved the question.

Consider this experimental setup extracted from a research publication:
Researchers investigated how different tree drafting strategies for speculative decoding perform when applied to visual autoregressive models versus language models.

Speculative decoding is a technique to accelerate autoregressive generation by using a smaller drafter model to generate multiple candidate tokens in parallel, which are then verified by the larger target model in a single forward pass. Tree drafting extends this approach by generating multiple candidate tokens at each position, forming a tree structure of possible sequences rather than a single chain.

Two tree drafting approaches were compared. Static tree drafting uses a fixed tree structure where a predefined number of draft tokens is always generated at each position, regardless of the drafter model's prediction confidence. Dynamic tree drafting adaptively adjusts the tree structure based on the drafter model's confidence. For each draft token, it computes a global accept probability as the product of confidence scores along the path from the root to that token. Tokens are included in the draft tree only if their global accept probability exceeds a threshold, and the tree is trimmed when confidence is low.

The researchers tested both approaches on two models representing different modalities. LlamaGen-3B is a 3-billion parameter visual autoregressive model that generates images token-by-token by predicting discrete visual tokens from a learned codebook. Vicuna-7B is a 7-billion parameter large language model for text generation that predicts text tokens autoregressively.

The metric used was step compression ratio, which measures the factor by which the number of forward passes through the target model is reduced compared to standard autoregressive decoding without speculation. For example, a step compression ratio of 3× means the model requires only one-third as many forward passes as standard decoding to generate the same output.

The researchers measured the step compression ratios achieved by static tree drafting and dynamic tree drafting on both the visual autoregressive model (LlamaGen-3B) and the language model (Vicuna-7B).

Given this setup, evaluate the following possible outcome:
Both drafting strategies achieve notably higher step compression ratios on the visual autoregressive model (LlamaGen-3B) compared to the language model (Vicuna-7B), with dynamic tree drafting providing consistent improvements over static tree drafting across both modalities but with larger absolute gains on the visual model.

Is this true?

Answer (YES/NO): NO